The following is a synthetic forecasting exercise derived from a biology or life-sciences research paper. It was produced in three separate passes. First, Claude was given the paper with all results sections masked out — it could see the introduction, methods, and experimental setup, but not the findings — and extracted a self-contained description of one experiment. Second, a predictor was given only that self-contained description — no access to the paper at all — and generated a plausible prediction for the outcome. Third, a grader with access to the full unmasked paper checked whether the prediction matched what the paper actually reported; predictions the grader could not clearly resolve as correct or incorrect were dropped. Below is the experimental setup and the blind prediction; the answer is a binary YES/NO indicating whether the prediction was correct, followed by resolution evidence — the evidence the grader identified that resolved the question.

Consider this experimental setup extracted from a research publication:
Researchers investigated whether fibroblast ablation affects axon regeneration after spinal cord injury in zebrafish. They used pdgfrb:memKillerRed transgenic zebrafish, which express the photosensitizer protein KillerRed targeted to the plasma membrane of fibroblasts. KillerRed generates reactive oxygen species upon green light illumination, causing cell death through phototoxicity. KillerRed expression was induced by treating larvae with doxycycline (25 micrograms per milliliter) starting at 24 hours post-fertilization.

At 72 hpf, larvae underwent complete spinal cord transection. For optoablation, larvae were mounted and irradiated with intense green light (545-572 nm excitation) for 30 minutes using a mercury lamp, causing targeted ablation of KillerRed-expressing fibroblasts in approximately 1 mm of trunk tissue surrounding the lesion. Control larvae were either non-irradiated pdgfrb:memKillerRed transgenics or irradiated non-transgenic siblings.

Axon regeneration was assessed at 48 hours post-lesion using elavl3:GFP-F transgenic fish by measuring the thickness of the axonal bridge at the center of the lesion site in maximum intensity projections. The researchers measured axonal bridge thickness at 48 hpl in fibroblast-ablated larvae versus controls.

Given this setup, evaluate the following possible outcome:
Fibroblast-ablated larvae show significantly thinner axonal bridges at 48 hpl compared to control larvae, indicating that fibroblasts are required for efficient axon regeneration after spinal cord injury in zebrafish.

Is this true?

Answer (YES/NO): YES